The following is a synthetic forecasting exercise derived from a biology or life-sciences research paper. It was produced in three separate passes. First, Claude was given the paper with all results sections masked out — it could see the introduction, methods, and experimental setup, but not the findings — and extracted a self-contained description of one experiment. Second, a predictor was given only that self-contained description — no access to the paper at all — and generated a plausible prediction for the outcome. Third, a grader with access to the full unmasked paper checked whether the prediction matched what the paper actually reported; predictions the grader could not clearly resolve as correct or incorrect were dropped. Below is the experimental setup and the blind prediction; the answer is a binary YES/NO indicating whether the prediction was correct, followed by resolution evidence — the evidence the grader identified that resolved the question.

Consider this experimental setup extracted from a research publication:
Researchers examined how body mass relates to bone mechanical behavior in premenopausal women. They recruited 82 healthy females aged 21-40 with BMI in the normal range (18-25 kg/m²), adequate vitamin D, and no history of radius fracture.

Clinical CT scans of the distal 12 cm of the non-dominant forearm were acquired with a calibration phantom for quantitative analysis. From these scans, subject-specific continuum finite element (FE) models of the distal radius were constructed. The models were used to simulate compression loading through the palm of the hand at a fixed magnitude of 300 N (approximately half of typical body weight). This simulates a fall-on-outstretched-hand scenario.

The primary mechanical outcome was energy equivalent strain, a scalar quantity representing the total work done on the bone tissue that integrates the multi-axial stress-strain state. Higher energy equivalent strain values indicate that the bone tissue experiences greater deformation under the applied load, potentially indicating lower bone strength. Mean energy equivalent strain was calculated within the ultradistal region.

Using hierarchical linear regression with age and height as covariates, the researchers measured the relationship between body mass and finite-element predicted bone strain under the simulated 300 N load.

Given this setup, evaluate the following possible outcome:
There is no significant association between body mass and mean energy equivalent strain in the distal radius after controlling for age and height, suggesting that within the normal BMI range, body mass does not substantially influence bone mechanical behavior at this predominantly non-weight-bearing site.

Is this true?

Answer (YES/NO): NO